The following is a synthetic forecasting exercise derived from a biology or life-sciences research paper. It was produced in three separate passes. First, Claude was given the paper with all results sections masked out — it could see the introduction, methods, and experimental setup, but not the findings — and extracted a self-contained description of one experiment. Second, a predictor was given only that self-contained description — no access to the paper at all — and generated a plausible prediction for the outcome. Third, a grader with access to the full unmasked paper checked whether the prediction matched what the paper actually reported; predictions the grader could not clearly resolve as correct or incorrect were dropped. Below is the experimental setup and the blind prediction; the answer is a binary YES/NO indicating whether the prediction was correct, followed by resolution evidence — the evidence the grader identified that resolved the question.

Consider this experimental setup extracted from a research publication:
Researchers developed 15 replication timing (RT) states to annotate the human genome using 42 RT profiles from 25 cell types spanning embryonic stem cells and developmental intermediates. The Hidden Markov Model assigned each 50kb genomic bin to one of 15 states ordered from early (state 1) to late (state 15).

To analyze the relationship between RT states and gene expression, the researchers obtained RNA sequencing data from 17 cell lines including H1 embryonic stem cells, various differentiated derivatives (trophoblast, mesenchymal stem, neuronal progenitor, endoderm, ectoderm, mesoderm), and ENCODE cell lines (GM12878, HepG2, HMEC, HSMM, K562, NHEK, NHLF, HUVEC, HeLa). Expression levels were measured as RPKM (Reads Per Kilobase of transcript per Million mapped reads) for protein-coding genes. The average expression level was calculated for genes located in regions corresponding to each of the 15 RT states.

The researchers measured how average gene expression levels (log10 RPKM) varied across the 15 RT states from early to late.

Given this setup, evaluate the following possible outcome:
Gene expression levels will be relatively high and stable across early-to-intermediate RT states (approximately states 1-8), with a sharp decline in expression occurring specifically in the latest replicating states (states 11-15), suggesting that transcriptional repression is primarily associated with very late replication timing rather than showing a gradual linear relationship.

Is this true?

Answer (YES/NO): NO